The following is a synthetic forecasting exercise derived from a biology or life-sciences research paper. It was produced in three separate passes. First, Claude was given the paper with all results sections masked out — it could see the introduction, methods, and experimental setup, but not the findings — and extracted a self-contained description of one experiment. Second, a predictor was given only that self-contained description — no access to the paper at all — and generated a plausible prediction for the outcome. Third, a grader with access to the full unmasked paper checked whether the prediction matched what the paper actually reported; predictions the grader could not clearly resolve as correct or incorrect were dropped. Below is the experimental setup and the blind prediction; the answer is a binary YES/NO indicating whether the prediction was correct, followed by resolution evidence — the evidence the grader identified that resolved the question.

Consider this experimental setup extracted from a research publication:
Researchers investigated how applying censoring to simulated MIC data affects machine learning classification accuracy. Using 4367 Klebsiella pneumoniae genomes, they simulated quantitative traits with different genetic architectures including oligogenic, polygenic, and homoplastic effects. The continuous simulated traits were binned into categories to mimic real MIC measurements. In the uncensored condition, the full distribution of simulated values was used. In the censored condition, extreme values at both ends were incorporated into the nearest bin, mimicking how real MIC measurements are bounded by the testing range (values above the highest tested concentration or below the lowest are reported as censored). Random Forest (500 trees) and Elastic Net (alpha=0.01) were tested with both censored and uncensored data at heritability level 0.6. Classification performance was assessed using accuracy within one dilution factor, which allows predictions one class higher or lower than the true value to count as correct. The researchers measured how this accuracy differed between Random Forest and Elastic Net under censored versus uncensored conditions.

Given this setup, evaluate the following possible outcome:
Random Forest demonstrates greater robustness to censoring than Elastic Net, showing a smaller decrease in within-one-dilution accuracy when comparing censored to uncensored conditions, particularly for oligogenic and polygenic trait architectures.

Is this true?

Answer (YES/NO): NO